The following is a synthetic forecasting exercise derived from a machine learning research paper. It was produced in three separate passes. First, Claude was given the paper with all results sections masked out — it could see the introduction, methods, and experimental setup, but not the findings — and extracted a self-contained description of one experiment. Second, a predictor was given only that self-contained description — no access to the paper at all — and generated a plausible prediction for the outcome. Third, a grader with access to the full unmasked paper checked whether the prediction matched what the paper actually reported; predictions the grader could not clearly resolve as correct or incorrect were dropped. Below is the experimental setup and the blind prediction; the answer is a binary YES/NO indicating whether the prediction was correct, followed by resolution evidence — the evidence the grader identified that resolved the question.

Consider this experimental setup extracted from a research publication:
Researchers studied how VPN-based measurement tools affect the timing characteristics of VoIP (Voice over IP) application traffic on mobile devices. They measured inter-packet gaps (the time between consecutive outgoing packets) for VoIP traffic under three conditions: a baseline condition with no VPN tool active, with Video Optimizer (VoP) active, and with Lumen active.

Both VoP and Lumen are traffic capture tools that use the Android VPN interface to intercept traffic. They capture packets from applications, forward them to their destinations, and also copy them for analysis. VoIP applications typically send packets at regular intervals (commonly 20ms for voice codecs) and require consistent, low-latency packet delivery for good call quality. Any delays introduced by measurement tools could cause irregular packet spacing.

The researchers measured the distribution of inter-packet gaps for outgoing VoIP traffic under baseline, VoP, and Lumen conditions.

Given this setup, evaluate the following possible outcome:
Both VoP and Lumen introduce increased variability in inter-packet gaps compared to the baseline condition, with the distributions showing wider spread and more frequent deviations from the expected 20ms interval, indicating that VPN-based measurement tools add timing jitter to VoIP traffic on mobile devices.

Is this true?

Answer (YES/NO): NO